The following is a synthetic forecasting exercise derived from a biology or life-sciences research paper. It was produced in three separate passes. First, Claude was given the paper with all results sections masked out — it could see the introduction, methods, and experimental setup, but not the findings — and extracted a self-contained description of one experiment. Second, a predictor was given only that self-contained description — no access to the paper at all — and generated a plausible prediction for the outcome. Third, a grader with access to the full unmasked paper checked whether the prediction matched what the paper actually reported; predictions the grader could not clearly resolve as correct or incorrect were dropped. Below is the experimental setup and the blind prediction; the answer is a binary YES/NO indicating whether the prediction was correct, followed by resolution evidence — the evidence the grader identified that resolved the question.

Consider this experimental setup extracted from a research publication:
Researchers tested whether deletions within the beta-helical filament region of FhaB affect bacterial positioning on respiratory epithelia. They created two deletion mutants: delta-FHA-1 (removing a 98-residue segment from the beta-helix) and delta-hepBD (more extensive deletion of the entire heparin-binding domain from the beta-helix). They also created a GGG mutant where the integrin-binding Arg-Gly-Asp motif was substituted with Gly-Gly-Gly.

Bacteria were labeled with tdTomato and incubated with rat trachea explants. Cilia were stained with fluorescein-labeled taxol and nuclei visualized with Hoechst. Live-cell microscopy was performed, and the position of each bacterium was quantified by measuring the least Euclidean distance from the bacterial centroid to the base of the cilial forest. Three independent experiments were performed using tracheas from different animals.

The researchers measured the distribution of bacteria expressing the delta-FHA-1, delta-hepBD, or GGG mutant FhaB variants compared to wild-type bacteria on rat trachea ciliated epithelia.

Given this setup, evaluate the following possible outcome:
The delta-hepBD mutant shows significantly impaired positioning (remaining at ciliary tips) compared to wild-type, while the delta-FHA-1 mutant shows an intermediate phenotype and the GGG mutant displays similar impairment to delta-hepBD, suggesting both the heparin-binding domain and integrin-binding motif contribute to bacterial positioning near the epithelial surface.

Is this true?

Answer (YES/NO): NO